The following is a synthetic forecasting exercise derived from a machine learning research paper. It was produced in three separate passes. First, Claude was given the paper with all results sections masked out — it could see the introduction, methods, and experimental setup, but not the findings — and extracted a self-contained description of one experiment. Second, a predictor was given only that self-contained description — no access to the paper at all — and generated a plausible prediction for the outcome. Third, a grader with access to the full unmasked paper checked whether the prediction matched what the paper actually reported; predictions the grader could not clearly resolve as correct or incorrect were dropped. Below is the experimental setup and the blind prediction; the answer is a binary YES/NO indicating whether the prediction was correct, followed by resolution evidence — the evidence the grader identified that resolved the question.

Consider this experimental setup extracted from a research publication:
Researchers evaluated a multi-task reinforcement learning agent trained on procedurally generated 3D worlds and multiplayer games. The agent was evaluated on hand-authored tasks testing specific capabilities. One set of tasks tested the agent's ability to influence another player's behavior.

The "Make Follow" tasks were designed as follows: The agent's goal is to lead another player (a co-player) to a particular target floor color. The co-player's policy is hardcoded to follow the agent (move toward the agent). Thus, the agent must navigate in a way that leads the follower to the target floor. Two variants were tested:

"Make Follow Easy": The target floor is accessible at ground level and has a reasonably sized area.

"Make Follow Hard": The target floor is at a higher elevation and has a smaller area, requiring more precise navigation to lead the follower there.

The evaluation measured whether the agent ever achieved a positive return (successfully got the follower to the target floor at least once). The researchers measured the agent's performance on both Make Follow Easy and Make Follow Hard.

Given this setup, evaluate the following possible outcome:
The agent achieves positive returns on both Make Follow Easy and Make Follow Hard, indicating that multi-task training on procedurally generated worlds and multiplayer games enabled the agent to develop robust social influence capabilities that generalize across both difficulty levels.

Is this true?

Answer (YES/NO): NO